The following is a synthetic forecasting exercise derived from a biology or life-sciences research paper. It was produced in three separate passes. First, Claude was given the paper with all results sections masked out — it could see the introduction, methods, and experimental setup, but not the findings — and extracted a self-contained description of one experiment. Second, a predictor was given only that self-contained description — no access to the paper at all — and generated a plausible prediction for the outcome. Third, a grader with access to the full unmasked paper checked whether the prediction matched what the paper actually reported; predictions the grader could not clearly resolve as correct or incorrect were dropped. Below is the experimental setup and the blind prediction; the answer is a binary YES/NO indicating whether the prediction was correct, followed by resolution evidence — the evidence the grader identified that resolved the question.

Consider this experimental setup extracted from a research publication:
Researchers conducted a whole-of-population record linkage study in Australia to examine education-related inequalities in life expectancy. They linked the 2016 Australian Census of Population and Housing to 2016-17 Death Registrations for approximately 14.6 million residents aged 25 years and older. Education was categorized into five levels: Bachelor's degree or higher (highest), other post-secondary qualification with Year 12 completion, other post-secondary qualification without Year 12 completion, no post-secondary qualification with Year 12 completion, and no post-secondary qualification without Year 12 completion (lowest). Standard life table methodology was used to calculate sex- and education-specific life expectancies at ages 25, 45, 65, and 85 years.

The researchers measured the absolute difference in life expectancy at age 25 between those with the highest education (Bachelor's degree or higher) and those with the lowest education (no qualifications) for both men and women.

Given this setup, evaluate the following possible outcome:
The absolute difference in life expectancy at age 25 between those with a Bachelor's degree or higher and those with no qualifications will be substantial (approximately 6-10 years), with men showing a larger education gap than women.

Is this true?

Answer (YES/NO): YES